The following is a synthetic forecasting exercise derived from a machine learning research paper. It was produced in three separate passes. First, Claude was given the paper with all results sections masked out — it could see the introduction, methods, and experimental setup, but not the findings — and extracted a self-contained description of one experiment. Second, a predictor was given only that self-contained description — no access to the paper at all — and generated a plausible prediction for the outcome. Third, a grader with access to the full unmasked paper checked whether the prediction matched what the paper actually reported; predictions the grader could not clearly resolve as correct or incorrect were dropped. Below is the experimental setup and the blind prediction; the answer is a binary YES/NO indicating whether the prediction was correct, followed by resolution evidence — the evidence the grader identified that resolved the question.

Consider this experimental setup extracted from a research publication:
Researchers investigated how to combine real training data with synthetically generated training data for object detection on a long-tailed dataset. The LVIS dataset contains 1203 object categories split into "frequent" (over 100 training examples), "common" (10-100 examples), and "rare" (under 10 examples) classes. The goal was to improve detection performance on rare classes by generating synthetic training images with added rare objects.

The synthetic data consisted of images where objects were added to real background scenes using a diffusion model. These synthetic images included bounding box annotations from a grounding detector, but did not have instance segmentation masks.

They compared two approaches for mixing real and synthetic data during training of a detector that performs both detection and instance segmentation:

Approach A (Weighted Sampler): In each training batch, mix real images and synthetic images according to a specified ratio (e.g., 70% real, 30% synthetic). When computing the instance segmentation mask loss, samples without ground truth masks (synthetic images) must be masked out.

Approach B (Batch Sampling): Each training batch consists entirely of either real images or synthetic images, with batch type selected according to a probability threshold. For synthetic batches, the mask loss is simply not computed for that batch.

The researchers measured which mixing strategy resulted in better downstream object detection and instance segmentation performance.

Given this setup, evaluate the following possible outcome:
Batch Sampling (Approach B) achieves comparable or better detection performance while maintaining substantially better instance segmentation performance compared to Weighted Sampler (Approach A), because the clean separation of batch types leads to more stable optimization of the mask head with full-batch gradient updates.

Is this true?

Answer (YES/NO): NO